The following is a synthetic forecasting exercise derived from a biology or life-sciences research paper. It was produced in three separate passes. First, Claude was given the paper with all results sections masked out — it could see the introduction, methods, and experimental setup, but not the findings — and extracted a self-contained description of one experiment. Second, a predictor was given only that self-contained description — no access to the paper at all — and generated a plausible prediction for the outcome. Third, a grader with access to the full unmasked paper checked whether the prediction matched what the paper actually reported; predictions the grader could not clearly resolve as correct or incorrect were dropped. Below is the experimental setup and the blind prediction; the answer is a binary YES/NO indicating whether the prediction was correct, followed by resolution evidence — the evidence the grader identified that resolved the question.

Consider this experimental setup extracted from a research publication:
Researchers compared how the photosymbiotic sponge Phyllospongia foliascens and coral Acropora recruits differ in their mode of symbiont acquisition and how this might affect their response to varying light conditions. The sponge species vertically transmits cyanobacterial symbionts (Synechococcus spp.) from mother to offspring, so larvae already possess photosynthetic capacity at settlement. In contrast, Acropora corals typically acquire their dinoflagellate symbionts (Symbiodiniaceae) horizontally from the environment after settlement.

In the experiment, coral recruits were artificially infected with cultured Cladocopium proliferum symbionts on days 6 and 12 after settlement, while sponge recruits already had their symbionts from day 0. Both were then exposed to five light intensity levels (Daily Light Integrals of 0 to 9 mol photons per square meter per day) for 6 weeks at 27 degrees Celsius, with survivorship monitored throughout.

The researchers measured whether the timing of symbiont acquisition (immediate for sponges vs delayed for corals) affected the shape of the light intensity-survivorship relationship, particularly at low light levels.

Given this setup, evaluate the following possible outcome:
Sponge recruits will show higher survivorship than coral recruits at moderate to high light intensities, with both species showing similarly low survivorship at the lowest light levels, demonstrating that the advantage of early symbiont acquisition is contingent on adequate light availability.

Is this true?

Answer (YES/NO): NO